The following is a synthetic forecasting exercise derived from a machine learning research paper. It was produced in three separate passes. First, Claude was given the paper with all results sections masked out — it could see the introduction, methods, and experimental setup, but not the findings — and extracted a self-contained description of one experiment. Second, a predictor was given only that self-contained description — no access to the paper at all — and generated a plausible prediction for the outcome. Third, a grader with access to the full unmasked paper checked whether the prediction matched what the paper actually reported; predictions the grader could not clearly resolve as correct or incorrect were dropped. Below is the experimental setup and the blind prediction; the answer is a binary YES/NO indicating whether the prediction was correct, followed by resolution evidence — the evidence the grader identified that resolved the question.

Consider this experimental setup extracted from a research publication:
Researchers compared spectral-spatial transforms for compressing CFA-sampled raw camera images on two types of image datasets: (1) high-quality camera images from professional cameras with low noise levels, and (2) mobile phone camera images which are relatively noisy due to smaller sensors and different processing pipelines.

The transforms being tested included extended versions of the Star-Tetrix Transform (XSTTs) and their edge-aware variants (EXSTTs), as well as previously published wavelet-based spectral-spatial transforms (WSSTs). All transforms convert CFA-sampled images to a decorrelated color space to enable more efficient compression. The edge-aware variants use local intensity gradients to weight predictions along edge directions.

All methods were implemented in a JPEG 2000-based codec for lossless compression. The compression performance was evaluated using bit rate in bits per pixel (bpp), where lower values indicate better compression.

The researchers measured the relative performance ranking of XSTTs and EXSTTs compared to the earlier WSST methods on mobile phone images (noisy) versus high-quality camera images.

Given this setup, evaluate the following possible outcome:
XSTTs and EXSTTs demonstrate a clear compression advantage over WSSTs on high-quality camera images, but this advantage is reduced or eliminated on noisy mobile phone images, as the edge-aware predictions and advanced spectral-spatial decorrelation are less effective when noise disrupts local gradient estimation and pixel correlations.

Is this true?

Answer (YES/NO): YES